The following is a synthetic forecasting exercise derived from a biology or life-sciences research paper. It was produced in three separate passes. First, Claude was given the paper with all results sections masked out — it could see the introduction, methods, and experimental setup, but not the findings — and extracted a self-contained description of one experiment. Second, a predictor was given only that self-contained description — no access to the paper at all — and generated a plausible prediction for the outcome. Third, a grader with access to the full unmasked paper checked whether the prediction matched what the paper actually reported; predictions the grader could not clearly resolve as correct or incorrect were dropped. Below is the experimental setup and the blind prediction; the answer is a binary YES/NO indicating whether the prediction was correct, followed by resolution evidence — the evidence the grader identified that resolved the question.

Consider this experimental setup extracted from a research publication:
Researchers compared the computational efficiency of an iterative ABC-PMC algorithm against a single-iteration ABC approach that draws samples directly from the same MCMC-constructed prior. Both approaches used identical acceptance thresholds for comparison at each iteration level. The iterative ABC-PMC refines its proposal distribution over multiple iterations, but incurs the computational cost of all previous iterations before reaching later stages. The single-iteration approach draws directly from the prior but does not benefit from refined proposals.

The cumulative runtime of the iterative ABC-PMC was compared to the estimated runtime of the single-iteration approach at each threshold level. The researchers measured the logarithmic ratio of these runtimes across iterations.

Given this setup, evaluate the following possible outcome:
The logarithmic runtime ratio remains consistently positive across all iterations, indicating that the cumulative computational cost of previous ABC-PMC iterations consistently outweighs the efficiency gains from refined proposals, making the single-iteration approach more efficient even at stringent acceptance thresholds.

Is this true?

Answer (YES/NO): NO